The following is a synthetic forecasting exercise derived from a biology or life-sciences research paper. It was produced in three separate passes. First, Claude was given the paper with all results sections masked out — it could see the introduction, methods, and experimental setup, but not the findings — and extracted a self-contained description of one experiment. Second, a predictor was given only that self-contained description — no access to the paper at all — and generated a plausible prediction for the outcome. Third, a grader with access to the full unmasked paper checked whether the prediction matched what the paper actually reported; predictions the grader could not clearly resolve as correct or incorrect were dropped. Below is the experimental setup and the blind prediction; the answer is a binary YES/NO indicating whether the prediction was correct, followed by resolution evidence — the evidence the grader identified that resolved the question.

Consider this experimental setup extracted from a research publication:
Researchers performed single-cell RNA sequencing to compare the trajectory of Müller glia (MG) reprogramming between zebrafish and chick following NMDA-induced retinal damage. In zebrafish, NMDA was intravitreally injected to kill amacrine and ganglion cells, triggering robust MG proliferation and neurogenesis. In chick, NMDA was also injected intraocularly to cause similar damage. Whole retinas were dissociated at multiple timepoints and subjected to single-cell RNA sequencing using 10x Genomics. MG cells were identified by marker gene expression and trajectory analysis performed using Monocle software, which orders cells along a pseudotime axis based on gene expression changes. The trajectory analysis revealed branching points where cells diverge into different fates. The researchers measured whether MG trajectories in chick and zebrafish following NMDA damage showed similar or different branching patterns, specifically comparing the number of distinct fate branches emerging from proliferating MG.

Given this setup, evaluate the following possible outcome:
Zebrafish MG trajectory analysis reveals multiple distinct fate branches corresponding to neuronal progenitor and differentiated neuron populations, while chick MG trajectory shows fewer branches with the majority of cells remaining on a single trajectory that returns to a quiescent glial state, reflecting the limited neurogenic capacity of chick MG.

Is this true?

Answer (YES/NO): NO